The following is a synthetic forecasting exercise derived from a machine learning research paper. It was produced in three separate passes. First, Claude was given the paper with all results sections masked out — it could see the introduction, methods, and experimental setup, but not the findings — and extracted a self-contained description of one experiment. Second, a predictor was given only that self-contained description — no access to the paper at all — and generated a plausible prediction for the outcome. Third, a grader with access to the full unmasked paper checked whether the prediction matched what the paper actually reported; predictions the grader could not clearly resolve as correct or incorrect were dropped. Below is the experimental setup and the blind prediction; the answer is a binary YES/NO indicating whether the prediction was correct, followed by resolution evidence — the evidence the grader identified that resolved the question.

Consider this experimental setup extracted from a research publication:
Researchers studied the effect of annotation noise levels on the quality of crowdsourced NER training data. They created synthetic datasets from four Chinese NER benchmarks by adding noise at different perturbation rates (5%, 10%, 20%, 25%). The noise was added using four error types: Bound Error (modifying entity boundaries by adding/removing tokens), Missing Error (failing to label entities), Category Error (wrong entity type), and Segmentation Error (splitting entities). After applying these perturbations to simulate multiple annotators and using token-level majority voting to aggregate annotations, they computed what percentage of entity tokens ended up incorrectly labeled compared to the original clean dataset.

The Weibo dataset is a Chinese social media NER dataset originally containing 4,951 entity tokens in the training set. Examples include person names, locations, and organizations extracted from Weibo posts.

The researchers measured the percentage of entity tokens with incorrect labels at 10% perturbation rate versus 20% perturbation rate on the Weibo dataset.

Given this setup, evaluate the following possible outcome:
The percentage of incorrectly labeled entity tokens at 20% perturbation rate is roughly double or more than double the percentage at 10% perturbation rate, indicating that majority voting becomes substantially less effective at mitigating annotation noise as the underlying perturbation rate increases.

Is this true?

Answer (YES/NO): YES